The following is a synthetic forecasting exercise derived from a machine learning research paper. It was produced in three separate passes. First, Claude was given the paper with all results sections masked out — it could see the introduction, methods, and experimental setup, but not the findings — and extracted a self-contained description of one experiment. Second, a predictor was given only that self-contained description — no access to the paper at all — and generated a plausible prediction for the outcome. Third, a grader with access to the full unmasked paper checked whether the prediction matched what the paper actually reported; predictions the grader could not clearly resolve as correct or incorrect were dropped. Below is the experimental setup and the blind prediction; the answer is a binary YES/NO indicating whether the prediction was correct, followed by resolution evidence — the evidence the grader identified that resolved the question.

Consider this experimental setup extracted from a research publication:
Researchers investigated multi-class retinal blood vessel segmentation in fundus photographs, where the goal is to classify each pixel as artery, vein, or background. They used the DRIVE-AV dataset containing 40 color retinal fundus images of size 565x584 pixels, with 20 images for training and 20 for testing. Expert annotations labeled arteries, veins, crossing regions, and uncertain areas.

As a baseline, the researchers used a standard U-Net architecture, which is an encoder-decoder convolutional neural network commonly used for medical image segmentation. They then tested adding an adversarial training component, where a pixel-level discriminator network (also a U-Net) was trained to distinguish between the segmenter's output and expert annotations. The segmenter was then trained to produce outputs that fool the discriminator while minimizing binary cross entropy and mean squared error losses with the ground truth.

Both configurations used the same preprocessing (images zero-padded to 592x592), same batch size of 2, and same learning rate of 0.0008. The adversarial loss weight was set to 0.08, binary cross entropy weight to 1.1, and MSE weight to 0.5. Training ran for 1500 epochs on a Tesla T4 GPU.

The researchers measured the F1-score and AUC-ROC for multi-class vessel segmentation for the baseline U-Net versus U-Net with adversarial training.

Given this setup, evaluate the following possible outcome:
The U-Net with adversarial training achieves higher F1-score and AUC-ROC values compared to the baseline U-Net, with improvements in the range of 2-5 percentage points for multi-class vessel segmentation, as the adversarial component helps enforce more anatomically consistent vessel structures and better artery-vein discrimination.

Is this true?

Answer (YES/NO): NO